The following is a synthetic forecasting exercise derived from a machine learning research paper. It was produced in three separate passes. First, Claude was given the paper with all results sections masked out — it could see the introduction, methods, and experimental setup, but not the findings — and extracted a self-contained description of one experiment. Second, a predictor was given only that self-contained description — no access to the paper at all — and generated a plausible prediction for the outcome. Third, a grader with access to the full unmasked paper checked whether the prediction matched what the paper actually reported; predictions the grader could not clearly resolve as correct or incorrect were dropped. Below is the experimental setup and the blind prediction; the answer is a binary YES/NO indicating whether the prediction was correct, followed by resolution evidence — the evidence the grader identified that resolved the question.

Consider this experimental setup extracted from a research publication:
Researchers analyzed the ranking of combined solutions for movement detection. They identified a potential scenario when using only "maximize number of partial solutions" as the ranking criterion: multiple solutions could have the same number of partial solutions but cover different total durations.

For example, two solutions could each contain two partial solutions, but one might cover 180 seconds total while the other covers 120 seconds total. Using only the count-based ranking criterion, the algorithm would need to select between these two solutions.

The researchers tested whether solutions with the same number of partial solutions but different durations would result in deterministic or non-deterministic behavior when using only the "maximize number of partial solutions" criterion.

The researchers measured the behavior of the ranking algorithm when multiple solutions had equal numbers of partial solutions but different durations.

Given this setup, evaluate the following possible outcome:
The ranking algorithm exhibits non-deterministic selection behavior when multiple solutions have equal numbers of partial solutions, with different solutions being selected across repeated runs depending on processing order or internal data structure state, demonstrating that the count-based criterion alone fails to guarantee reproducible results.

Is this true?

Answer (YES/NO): YES